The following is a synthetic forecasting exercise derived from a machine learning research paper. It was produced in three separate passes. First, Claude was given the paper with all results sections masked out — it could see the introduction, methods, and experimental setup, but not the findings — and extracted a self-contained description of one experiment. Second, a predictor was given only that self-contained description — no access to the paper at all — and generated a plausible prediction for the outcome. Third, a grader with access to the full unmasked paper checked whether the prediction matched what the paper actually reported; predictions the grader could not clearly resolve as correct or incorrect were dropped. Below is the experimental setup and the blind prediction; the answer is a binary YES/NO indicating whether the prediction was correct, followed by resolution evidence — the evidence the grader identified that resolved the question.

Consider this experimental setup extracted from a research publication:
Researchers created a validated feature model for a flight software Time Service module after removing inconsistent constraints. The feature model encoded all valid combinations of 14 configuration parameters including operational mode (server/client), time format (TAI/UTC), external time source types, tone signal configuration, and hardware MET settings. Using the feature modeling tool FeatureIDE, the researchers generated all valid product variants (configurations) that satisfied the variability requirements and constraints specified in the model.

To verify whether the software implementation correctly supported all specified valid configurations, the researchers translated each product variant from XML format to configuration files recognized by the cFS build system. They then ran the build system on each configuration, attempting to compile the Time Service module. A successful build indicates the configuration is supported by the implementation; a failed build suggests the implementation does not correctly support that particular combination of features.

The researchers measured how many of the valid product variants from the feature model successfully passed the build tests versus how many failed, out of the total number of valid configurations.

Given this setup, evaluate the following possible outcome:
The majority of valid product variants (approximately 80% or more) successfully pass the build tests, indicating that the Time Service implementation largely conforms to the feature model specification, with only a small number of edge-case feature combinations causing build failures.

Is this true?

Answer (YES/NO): NO